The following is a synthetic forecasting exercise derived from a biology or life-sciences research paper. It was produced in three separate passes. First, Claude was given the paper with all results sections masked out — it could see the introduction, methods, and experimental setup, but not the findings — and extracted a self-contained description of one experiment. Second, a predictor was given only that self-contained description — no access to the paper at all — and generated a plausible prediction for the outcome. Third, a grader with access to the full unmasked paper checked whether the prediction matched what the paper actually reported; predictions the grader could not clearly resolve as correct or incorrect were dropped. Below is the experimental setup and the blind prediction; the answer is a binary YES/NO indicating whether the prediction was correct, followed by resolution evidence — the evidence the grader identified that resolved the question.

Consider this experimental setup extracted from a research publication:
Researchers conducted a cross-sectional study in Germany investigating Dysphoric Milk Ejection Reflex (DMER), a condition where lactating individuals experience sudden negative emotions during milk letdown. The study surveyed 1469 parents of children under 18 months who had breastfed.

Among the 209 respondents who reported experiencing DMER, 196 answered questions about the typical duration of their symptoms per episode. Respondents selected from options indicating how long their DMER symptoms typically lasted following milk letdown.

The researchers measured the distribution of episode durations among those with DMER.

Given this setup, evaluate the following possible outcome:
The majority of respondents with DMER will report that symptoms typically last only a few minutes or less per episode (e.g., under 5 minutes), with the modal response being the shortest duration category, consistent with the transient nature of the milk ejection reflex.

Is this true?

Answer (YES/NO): NO